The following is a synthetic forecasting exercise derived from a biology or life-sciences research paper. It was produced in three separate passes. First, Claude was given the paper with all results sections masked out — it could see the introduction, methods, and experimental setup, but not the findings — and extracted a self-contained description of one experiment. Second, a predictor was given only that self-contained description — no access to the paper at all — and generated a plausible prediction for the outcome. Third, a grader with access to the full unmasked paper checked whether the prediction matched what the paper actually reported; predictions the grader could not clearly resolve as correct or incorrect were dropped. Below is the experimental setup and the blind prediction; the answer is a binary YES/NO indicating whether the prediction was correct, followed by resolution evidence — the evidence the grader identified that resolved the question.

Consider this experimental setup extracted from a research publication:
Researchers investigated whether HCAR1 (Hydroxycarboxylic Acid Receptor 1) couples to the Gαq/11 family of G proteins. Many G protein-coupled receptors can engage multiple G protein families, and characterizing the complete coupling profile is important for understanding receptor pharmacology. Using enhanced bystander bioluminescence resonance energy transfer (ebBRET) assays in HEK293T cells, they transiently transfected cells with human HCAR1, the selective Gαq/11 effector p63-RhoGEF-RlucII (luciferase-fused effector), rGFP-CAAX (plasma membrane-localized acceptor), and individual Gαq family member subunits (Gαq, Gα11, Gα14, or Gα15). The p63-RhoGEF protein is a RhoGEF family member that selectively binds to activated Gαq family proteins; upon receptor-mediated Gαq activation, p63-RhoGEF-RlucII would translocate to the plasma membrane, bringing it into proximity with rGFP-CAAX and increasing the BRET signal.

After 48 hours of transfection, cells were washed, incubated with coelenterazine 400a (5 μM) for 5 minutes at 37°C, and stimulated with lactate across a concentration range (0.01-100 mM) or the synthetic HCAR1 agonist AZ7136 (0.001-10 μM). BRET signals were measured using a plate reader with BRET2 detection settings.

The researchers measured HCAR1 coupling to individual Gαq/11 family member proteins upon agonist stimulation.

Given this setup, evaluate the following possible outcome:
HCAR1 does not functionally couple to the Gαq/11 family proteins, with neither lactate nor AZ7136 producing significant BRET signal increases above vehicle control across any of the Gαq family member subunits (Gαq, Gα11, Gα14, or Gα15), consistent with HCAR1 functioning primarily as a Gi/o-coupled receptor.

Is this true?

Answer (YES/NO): YES